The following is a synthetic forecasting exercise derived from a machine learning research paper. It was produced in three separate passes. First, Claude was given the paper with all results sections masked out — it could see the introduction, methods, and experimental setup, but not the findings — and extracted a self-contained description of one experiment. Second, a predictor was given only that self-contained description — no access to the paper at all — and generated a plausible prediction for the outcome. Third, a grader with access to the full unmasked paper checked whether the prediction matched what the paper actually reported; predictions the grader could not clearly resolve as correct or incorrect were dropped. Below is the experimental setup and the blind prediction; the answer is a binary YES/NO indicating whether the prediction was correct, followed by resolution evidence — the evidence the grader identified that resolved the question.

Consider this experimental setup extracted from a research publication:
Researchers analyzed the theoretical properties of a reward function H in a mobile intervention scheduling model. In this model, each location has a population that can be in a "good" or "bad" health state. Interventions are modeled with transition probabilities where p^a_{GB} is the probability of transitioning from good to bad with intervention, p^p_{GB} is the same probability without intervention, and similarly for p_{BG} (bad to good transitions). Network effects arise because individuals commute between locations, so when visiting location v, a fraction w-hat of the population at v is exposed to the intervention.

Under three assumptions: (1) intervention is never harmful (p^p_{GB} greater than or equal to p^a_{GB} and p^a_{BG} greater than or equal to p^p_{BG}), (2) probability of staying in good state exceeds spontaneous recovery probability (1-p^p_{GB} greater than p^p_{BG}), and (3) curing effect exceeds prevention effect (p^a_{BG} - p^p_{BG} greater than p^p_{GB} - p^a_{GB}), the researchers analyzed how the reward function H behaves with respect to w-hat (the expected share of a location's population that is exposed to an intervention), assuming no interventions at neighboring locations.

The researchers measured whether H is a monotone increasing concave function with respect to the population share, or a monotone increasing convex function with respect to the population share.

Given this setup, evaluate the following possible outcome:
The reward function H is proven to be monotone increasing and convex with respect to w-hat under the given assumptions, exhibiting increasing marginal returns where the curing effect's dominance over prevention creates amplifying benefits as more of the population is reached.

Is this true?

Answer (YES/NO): NO